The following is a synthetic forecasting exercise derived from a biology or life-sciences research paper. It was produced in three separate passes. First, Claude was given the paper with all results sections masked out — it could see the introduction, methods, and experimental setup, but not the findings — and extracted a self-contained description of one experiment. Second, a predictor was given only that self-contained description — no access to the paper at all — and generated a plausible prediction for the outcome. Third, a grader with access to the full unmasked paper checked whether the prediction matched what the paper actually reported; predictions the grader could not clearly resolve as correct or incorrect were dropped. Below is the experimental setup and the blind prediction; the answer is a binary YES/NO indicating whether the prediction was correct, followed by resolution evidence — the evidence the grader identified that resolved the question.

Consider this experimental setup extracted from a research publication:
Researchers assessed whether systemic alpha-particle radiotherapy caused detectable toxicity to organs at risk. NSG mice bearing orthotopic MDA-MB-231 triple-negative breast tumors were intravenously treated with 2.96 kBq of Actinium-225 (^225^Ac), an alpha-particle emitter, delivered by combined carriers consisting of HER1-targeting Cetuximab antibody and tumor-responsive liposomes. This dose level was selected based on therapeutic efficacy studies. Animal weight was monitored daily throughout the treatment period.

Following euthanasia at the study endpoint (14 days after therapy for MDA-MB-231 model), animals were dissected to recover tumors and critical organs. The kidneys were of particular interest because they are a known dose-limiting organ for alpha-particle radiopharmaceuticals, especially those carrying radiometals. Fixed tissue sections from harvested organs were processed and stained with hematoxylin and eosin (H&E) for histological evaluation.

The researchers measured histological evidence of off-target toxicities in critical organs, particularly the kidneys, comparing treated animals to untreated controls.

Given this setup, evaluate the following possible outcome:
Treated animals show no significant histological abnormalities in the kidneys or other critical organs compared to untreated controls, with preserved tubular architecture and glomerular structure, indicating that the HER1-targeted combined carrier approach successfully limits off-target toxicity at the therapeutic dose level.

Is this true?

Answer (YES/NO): YES